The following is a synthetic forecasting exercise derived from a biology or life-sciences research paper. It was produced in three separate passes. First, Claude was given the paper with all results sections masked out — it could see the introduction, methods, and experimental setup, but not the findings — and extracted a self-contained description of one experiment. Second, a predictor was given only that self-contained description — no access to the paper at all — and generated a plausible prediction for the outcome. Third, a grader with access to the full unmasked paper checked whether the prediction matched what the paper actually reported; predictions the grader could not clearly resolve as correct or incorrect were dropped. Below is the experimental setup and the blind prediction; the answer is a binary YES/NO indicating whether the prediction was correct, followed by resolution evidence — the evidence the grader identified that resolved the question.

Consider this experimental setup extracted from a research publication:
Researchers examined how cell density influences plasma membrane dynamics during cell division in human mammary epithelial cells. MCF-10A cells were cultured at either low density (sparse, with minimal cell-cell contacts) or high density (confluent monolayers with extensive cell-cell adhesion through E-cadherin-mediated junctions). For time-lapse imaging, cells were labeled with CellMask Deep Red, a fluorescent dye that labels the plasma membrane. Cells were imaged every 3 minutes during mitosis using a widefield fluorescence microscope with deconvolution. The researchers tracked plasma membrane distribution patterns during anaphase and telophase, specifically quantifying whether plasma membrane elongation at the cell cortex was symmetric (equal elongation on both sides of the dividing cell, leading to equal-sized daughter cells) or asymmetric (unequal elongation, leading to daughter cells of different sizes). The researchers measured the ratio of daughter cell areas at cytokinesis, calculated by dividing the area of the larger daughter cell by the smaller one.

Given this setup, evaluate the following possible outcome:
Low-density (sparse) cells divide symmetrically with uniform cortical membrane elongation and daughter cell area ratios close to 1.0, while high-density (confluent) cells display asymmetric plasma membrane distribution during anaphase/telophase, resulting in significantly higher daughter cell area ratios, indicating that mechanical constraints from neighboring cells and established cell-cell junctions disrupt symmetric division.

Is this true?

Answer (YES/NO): NO